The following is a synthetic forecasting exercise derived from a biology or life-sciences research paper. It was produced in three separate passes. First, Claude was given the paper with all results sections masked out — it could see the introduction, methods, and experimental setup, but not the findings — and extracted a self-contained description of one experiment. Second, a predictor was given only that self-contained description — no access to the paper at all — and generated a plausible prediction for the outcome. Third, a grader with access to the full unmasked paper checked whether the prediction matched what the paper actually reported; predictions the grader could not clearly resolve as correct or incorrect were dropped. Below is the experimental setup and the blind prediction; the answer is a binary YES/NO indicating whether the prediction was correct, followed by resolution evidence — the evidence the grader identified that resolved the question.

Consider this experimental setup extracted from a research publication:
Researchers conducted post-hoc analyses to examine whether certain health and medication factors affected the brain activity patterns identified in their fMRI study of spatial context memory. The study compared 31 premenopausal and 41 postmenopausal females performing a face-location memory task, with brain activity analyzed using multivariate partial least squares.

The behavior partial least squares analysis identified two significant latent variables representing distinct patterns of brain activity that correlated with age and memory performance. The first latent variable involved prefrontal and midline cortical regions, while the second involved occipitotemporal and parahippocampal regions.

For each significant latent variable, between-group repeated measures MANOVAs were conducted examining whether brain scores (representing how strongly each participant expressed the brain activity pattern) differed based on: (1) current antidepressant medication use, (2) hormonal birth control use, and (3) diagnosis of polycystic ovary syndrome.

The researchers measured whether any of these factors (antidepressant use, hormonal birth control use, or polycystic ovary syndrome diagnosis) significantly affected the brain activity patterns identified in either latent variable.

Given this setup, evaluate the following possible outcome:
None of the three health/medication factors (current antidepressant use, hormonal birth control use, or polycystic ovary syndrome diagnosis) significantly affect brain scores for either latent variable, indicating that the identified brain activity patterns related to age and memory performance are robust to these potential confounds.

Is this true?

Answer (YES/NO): YES